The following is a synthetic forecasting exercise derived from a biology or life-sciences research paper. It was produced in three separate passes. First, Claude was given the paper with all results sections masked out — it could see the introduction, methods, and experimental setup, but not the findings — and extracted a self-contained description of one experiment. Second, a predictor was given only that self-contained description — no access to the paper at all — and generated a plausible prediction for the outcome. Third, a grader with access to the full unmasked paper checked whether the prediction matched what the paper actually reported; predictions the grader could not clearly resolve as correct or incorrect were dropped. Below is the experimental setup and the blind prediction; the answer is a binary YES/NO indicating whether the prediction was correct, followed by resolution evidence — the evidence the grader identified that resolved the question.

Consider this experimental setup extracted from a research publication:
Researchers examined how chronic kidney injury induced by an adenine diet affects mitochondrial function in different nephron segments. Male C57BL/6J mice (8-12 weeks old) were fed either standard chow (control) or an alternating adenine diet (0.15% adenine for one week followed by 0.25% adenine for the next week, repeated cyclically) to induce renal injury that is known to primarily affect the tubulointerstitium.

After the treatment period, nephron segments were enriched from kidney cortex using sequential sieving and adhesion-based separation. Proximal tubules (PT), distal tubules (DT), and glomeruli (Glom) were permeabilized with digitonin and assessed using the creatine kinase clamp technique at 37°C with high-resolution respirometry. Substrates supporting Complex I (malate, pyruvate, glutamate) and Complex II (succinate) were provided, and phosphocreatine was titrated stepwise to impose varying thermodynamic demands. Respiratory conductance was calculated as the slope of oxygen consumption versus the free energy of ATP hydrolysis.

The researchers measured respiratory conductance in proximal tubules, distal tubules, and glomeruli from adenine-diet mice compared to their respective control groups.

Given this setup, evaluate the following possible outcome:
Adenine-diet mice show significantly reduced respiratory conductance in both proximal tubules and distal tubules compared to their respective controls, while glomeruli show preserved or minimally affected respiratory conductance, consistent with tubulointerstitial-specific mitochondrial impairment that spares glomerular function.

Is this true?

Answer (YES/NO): NO